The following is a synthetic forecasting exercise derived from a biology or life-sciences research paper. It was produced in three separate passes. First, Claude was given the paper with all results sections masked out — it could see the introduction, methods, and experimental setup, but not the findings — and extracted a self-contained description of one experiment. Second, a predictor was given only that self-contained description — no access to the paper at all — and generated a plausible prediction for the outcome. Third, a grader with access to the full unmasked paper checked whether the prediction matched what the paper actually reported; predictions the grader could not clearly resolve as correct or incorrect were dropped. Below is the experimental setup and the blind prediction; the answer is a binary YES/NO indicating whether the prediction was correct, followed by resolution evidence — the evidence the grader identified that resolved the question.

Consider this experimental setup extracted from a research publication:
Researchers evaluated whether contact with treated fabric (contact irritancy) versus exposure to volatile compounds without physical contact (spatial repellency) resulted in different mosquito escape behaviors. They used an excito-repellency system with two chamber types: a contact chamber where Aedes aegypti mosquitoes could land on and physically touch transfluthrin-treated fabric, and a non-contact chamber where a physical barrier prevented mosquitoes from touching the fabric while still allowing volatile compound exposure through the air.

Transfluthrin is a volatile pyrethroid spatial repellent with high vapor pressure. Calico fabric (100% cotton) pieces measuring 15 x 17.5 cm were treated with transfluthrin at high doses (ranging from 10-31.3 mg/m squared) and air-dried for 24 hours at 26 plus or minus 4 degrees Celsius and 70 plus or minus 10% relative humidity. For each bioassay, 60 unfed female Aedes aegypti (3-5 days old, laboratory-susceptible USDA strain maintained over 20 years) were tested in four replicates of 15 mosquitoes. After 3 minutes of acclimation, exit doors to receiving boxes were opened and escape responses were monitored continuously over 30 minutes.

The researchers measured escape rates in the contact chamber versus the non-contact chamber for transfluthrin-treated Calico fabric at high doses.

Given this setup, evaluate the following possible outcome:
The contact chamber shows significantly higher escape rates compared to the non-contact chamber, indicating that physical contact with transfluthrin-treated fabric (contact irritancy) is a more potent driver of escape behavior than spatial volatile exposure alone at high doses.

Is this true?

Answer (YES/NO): NO